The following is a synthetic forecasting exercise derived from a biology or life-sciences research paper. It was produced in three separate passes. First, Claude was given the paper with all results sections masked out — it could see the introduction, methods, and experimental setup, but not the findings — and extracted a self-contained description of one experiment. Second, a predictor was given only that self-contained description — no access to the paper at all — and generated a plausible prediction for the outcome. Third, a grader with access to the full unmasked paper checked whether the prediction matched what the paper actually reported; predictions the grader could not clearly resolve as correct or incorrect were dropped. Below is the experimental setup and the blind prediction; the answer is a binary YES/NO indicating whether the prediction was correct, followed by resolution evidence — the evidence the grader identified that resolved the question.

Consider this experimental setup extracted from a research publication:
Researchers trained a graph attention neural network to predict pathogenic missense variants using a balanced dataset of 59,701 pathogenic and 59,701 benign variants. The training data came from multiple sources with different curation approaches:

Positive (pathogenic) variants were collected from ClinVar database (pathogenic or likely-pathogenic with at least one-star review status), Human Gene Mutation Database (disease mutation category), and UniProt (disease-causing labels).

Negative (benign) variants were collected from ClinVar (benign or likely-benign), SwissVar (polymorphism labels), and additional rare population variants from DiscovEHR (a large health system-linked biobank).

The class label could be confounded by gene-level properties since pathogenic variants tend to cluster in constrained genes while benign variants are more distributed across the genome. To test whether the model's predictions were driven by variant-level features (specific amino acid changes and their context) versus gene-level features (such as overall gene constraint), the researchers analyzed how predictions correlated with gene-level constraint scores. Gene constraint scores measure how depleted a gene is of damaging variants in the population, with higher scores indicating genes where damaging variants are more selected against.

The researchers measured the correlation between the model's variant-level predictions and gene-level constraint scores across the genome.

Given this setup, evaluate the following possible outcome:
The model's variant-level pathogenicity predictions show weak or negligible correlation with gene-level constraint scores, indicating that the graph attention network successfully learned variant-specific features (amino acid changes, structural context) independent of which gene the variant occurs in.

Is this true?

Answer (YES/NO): NO